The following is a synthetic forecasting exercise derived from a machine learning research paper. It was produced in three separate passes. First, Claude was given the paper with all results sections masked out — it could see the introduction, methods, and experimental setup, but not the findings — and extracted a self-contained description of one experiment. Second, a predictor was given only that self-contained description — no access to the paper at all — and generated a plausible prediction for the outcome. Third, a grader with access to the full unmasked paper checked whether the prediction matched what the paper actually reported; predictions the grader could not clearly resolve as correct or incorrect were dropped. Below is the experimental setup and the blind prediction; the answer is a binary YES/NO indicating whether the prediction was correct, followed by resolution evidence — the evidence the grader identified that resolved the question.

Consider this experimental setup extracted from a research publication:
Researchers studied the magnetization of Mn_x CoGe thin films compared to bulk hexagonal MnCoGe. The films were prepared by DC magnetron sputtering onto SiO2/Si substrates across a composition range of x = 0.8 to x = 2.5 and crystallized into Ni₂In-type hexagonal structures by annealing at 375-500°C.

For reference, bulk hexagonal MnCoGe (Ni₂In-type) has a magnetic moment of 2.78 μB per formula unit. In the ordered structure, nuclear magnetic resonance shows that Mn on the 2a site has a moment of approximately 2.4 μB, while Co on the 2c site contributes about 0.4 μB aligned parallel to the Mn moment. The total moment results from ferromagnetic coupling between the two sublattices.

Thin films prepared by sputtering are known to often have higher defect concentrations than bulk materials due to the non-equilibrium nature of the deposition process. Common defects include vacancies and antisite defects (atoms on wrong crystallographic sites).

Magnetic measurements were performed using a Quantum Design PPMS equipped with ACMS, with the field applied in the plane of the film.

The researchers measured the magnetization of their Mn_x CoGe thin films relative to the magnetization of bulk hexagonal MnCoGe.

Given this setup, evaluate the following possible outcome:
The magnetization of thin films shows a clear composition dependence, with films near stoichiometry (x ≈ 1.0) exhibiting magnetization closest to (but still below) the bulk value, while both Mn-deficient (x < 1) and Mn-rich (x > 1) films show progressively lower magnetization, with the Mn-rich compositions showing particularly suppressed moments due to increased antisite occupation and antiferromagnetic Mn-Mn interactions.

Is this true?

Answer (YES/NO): NO